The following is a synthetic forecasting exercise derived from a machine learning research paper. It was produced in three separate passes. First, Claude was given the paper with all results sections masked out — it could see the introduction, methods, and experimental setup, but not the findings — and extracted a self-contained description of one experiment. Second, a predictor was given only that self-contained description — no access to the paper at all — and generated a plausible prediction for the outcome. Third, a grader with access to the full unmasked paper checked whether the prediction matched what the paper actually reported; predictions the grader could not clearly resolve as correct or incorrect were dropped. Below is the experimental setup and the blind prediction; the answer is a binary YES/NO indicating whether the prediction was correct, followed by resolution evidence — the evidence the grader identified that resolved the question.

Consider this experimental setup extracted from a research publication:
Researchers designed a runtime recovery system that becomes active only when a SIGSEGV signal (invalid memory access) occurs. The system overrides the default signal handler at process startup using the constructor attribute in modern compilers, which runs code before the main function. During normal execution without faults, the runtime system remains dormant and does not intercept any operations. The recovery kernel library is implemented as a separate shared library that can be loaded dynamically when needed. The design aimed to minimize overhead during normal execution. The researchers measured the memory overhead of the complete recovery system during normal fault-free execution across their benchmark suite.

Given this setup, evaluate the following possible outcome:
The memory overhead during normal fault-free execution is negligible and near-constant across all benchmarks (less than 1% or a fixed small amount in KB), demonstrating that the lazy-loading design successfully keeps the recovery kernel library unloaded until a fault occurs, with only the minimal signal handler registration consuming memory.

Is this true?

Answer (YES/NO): NO